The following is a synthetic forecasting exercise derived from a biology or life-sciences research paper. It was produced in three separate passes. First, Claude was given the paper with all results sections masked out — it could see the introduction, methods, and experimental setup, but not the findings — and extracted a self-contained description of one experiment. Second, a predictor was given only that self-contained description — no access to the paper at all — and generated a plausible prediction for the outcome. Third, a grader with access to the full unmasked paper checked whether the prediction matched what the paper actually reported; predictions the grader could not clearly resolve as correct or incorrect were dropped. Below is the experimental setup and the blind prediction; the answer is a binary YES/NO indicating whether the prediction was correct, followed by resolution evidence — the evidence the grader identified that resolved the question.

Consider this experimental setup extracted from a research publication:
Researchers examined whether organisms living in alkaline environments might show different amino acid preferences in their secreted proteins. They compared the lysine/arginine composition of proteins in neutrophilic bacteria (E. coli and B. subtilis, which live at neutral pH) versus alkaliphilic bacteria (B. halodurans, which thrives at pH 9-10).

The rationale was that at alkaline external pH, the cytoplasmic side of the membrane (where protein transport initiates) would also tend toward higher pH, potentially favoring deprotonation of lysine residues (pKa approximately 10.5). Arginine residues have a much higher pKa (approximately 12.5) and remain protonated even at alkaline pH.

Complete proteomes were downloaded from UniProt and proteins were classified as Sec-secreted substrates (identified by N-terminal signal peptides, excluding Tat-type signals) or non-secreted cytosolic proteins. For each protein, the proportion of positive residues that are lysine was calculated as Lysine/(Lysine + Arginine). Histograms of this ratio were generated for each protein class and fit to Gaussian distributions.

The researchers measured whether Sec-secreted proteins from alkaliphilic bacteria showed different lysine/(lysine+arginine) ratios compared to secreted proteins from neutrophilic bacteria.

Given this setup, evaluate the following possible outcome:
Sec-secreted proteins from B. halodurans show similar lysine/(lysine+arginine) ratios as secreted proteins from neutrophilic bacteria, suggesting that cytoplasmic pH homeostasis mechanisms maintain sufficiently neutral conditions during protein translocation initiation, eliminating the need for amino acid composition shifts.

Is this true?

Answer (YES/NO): NO